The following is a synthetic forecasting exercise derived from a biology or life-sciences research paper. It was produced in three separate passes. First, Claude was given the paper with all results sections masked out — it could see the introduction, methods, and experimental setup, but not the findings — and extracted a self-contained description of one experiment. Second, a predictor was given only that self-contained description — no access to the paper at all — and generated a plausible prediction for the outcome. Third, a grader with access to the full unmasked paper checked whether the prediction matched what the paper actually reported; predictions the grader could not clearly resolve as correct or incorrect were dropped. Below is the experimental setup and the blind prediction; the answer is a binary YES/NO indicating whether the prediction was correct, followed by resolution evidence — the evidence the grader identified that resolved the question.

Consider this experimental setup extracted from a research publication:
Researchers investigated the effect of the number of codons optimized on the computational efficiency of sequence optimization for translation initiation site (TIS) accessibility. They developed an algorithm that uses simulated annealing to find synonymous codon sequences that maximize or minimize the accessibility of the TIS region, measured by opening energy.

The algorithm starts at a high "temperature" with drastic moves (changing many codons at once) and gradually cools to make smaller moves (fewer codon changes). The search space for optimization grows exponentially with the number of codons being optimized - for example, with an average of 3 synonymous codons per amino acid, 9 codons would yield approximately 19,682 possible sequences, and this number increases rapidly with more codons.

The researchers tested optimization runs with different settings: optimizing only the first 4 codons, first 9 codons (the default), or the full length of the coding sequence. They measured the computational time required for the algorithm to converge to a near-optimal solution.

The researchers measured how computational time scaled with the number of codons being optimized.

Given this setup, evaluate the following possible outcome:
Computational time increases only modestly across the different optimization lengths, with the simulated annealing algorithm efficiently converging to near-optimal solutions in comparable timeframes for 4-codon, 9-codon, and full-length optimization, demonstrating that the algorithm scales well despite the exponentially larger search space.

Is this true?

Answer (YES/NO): NO